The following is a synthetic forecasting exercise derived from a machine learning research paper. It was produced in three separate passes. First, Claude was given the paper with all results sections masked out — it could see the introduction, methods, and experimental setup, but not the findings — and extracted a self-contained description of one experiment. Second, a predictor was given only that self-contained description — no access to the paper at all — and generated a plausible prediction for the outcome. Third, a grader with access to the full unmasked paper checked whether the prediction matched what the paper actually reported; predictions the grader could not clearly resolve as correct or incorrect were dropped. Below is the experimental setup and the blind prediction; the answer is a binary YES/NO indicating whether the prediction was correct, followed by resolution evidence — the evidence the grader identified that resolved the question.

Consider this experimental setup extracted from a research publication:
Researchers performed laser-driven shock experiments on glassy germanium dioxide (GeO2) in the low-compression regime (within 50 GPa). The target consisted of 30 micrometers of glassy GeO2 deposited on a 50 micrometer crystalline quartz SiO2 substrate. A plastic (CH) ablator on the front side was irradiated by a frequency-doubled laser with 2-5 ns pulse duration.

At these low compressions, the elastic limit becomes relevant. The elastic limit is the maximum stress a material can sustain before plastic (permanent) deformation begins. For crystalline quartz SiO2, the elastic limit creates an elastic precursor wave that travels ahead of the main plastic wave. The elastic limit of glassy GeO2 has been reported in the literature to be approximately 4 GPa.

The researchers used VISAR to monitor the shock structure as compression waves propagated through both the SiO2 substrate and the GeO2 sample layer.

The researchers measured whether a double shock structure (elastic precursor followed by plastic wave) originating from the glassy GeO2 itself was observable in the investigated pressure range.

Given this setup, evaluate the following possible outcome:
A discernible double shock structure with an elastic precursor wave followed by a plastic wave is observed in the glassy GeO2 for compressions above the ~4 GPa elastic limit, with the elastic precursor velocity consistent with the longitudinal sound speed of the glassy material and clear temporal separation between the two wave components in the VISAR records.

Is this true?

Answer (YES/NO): NO